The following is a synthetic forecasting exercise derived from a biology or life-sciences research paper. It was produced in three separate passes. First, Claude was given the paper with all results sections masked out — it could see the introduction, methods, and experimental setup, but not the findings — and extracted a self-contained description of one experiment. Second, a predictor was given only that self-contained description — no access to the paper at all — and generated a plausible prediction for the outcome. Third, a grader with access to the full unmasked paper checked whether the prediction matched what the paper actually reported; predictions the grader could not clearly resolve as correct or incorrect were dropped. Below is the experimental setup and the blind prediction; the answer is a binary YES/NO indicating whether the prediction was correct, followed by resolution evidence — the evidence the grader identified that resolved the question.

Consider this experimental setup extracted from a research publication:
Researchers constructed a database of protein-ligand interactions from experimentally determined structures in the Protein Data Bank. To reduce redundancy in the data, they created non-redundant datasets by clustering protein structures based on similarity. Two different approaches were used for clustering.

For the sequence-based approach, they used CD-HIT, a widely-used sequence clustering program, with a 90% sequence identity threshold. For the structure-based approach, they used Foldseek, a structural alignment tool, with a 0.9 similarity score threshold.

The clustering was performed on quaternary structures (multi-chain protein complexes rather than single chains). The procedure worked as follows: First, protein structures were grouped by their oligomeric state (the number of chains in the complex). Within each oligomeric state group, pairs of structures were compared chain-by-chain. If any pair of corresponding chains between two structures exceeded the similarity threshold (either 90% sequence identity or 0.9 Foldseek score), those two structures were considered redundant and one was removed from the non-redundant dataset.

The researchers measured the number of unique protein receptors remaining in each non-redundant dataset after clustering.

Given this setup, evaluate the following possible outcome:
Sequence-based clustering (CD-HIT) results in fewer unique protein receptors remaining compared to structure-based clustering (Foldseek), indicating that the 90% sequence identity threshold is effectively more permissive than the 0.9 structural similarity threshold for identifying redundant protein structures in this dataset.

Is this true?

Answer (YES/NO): NO